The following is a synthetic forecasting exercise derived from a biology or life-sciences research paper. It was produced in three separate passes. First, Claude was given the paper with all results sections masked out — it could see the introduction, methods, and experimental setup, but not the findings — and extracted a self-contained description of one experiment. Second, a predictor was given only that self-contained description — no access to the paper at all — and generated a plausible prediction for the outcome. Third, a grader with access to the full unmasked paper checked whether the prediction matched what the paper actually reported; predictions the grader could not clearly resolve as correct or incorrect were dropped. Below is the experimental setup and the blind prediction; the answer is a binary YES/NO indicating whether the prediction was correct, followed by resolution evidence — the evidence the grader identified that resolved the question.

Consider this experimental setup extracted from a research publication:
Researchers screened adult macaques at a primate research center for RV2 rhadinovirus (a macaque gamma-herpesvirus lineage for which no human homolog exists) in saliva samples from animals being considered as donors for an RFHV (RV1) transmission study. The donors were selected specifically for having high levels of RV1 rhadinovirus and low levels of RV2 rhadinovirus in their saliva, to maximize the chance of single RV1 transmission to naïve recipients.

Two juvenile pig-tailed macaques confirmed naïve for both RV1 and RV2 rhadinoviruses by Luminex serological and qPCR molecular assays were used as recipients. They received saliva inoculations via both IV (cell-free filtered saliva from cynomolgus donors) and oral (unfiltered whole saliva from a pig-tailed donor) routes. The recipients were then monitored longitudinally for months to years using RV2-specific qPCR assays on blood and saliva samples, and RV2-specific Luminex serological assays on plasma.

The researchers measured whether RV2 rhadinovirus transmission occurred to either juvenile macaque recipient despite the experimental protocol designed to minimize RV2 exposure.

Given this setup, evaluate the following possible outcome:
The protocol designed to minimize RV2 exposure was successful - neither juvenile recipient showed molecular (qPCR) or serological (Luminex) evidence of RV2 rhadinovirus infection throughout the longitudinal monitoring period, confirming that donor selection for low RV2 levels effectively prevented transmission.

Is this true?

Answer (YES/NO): YES